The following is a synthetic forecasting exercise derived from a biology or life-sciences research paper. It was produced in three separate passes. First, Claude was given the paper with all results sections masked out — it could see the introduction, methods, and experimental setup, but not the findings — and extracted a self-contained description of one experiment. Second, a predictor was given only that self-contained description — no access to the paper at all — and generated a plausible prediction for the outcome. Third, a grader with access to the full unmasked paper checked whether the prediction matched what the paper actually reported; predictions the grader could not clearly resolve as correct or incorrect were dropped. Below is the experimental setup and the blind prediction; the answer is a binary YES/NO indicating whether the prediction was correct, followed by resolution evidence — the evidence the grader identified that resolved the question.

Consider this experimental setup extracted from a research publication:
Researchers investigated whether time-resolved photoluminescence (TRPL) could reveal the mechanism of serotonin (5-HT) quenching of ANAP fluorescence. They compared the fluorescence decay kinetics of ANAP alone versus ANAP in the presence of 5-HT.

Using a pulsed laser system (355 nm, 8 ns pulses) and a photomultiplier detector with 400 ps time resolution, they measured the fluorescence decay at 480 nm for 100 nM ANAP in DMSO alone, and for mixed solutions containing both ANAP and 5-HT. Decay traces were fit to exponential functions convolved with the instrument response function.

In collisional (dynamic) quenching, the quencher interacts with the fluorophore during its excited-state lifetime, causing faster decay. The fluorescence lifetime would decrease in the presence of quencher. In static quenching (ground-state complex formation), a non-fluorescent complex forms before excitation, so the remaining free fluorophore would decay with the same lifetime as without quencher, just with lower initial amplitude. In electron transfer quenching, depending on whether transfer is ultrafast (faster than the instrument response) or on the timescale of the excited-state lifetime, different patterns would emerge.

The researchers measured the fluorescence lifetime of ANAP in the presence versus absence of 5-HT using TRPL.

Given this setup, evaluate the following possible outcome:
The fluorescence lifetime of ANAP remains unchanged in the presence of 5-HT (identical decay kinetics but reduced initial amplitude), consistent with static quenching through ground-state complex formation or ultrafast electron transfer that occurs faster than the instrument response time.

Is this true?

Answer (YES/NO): YES